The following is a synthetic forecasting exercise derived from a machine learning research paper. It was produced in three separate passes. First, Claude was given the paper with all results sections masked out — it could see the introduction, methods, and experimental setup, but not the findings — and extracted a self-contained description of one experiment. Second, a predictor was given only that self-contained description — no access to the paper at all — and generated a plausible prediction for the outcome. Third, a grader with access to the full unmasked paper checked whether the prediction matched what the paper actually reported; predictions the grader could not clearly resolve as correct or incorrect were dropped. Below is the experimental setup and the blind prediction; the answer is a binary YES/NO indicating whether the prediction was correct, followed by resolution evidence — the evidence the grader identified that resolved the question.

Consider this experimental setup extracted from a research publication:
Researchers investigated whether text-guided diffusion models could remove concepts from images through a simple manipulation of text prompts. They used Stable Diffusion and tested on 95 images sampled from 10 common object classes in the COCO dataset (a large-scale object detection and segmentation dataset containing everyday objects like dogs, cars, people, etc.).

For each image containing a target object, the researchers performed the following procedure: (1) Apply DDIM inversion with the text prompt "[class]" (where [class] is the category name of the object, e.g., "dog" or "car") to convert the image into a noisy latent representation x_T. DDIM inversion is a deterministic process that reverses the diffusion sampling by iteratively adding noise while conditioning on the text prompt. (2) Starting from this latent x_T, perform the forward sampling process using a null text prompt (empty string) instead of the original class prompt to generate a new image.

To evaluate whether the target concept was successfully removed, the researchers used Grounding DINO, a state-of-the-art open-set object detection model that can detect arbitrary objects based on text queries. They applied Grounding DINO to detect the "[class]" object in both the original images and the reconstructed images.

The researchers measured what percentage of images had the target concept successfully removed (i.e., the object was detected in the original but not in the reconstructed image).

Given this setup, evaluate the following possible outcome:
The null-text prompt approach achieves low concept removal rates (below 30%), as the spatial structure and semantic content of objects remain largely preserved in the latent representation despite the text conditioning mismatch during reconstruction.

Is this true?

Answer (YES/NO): NO